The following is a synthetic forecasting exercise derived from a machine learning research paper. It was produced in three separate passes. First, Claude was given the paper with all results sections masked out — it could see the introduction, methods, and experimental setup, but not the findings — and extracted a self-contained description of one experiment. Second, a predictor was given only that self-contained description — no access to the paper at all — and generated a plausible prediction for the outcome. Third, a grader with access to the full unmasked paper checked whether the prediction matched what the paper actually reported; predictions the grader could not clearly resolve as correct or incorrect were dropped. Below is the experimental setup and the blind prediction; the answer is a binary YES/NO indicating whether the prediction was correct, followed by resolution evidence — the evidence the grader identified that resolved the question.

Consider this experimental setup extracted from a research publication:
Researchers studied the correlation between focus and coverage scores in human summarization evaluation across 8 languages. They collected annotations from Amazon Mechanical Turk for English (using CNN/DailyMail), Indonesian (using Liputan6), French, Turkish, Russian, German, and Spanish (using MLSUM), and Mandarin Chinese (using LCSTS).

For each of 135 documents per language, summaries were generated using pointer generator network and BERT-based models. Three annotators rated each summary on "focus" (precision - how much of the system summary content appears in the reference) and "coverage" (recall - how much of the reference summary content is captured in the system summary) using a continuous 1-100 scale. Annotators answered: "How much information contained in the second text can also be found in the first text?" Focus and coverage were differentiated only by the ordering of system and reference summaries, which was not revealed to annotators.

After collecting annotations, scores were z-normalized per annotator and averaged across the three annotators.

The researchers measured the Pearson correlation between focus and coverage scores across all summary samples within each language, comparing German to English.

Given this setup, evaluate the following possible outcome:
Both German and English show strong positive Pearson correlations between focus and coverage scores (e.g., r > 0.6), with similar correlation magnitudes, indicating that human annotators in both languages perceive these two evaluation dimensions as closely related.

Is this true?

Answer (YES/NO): NO